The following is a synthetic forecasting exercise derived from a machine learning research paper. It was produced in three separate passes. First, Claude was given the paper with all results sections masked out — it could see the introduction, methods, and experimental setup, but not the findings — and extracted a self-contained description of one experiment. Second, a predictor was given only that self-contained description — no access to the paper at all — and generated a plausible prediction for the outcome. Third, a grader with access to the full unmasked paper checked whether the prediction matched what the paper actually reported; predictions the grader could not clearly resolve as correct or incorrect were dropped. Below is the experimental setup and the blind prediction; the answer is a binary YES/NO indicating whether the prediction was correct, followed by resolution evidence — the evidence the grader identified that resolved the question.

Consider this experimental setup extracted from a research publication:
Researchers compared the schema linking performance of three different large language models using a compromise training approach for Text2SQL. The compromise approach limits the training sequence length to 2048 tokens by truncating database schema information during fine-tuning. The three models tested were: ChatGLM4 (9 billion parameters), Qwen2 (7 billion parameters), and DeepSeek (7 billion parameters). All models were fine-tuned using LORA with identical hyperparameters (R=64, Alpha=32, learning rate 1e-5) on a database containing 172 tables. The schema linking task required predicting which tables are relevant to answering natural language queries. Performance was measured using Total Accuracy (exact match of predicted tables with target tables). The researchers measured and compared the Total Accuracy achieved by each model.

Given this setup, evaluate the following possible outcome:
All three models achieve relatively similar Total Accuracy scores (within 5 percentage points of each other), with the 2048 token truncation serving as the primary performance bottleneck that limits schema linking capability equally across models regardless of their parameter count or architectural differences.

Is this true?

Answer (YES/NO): NO